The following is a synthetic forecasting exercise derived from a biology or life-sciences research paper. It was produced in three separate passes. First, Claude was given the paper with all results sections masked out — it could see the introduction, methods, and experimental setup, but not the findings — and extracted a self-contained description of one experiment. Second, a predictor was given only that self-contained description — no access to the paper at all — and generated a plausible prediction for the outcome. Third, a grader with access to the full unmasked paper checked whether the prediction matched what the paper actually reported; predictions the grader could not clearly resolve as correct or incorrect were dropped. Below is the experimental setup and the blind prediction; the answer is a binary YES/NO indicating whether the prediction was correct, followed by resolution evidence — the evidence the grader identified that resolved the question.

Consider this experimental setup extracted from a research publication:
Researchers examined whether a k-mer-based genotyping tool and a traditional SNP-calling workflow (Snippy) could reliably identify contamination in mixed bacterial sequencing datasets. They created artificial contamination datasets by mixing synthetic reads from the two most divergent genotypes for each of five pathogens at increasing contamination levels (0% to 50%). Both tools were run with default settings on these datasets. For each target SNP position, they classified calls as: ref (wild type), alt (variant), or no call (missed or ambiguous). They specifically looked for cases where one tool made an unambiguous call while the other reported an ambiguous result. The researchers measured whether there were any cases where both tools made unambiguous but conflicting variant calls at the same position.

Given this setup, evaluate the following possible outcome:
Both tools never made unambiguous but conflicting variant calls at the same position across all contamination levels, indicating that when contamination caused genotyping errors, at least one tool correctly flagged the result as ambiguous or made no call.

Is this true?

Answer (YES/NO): YES